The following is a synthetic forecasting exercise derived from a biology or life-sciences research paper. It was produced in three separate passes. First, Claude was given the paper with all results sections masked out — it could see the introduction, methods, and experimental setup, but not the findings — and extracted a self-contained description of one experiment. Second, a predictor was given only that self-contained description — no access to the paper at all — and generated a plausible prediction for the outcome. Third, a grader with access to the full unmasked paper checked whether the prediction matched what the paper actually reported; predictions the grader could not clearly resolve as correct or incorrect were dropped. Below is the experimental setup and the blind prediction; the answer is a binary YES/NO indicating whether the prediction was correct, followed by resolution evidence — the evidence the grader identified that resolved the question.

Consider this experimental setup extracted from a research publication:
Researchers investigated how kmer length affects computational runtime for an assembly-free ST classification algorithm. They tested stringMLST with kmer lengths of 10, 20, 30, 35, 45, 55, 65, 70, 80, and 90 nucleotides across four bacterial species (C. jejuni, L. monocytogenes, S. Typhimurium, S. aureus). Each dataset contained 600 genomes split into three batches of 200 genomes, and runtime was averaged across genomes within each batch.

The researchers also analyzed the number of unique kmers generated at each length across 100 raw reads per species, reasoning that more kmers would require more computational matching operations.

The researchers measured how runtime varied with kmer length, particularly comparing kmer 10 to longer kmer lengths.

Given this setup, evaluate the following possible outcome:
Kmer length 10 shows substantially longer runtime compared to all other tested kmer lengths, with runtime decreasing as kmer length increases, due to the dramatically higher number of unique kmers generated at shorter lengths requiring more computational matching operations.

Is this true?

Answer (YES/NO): NO